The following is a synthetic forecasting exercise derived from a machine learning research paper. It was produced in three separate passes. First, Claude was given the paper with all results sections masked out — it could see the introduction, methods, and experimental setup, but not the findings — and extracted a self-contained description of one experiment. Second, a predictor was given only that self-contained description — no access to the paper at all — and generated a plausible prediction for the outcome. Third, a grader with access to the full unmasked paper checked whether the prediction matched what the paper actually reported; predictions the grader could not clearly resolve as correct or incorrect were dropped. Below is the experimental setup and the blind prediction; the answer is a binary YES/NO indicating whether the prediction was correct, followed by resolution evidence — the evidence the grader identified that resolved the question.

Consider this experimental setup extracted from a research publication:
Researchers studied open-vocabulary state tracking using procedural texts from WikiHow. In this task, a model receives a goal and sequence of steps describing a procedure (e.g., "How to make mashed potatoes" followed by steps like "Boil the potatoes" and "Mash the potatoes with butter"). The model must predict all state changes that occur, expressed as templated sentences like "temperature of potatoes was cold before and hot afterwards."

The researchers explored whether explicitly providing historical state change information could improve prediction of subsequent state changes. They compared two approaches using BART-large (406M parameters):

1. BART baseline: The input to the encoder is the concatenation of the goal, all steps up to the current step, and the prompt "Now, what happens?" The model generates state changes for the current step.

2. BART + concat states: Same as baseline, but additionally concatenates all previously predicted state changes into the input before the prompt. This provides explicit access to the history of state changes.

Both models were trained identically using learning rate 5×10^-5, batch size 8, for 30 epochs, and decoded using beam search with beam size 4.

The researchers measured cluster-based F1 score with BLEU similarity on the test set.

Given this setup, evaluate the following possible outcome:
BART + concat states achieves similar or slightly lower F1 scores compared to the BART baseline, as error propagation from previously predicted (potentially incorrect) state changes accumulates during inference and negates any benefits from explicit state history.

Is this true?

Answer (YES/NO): NO